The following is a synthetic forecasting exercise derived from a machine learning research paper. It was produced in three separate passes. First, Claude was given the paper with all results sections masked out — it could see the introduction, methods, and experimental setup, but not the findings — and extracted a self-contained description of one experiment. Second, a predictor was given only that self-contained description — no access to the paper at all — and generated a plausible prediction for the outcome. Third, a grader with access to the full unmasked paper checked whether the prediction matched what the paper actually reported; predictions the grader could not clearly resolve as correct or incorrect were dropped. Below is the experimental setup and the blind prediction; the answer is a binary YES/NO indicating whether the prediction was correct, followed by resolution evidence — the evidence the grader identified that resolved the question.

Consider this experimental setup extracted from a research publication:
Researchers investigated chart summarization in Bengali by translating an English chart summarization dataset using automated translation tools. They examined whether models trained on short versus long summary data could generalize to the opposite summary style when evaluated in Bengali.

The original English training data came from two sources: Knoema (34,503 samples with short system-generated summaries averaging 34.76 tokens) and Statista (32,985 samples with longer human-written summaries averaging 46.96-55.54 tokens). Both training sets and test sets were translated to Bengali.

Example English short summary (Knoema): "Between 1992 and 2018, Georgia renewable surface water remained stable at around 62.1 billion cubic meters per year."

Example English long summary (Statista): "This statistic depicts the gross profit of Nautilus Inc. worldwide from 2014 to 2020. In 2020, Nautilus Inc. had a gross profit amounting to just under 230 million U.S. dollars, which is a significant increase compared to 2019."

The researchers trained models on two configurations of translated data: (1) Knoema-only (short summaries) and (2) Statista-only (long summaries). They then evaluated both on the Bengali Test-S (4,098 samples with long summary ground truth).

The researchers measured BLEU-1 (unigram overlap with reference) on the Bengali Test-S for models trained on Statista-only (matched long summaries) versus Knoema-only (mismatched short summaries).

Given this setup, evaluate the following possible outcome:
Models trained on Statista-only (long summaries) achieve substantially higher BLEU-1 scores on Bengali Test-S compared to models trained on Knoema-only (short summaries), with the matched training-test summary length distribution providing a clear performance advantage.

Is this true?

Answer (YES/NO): YES